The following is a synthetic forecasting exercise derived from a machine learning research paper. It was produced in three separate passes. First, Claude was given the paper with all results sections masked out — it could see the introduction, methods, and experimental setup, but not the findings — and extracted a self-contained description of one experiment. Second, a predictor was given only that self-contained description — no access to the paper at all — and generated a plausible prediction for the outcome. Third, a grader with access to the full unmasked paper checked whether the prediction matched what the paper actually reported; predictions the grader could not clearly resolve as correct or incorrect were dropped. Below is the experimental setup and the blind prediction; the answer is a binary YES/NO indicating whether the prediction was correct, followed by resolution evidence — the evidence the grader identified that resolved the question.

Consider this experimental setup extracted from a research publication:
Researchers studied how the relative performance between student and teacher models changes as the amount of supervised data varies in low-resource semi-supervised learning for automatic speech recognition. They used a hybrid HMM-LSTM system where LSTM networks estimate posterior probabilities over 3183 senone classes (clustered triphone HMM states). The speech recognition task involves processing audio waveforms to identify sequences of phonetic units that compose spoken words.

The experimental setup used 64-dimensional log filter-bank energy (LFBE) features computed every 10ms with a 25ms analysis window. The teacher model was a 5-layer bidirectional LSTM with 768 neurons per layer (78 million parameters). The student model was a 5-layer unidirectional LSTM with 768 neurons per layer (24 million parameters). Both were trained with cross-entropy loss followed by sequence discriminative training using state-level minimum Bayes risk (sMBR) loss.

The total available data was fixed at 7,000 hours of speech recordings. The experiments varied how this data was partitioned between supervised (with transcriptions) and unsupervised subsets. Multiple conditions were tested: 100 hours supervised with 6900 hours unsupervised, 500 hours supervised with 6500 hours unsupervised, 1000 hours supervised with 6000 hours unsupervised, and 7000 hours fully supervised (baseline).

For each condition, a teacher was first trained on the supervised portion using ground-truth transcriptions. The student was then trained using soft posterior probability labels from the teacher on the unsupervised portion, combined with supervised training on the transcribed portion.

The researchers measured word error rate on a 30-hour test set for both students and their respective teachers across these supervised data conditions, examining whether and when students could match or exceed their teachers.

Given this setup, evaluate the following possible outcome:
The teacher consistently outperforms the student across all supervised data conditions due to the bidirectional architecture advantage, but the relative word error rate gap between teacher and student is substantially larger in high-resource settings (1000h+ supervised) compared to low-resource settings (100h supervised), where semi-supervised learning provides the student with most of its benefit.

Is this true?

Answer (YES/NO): NO